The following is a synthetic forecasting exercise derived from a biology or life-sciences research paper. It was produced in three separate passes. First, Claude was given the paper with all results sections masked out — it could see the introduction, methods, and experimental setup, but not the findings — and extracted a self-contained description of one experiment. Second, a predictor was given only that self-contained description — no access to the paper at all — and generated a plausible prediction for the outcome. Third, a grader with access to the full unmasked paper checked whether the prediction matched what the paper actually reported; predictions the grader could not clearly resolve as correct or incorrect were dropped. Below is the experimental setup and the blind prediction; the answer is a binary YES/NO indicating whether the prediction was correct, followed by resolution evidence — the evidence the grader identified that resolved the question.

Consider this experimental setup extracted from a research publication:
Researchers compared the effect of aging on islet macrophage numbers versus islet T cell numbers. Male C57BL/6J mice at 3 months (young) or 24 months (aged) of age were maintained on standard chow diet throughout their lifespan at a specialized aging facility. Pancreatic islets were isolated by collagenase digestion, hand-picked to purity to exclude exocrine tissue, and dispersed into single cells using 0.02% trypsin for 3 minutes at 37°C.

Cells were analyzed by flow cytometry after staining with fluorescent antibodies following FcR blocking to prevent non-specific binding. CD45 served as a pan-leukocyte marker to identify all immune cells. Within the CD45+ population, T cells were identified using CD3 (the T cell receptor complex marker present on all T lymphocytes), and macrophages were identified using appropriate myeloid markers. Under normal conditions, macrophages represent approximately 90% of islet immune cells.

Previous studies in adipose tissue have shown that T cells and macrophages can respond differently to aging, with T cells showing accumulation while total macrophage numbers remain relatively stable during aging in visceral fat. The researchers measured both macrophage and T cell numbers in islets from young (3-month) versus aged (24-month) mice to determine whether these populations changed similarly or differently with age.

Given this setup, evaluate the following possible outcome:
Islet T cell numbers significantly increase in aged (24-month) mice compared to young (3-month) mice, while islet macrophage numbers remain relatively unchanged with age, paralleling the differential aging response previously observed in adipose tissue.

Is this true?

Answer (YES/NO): YES